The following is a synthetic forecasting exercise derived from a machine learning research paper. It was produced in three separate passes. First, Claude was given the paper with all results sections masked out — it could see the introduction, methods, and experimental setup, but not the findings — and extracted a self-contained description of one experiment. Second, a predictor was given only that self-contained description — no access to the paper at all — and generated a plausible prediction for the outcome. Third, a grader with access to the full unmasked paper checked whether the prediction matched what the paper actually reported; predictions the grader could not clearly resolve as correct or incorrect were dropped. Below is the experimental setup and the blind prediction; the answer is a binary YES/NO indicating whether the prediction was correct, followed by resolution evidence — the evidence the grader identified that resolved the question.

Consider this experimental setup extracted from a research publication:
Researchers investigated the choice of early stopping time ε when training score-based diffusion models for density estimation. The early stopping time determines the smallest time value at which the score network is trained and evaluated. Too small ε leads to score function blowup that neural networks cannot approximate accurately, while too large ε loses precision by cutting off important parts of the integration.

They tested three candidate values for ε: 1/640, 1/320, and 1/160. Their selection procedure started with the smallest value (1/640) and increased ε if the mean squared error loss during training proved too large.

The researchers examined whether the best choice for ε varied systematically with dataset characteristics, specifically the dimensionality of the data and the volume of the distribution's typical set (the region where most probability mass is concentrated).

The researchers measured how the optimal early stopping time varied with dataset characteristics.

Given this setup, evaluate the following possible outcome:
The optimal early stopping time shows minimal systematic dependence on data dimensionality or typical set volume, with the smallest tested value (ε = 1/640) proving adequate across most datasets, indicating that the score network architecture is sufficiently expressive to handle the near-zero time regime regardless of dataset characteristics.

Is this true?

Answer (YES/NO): NO